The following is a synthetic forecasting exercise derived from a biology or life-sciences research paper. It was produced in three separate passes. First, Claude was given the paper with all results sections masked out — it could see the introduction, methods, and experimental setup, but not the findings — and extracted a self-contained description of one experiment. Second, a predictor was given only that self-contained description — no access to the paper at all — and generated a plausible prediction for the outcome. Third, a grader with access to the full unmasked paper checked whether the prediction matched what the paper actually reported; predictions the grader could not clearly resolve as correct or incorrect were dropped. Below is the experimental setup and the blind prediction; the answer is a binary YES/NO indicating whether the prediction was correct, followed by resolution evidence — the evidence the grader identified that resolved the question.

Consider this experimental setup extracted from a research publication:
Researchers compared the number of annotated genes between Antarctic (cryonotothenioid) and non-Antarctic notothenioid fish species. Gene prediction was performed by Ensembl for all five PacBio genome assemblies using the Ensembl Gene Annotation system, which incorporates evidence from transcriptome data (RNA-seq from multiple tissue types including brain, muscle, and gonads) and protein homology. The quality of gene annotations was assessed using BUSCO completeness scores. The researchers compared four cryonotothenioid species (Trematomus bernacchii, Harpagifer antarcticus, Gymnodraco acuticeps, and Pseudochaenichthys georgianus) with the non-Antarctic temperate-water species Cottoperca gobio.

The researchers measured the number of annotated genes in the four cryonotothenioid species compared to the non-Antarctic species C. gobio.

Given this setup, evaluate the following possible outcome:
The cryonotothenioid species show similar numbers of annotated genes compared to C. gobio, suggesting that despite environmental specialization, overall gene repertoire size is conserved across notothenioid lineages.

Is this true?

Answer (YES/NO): NO